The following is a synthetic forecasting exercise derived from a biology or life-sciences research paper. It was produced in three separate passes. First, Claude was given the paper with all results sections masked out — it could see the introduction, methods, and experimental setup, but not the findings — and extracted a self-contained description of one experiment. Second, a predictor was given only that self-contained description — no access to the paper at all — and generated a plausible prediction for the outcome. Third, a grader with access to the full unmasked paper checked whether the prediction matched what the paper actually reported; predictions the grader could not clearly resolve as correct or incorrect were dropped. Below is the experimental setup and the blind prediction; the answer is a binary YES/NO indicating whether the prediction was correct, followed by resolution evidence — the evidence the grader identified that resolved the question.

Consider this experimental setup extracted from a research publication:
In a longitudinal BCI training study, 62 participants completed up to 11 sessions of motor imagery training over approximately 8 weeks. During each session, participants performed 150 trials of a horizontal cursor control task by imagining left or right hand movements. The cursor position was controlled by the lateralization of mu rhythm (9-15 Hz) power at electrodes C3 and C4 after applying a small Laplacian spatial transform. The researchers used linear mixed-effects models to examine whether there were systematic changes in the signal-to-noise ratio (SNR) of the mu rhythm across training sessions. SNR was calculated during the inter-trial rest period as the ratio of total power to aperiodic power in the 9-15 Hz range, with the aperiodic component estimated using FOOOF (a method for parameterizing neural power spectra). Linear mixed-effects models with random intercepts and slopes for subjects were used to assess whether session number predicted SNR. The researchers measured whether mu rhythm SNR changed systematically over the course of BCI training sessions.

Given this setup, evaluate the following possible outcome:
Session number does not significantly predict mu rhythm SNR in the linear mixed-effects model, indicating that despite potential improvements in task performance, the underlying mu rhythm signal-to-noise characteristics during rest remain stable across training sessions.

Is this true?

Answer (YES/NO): YES